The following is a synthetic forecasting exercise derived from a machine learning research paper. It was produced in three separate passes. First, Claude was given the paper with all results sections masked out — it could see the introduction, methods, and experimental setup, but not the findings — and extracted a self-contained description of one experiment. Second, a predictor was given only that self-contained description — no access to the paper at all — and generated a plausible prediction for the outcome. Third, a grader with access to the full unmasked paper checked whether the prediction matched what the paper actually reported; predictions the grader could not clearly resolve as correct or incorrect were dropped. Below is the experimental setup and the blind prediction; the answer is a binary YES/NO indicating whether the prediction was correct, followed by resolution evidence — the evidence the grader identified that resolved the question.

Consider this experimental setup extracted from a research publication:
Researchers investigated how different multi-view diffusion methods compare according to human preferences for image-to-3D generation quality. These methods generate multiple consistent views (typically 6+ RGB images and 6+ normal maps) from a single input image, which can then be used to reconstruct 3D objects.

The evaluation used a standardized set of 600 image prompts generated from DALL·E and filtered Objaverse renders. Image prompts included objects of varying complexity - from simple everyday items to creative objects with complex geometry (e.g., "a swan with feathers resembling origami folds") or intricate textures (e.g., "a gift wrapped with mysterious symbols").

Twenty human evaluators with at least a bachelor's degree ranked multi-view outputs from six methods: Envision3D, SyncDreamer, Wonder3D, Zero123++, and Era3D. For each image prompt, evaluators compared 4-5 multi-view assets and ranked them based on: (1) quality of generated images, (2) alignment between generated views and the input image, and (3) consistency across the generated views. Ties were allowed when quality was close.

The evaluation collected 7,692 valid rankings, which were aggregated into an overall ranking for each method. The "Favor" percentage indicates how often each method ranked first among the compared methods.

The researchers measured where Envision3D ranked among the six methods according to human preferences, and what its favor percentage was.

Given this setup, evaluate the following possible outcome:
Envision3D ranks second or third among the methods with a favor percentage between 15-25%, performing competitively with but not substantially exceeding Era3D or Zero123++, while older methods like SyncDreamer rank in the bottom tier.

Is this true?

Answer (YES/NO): NO